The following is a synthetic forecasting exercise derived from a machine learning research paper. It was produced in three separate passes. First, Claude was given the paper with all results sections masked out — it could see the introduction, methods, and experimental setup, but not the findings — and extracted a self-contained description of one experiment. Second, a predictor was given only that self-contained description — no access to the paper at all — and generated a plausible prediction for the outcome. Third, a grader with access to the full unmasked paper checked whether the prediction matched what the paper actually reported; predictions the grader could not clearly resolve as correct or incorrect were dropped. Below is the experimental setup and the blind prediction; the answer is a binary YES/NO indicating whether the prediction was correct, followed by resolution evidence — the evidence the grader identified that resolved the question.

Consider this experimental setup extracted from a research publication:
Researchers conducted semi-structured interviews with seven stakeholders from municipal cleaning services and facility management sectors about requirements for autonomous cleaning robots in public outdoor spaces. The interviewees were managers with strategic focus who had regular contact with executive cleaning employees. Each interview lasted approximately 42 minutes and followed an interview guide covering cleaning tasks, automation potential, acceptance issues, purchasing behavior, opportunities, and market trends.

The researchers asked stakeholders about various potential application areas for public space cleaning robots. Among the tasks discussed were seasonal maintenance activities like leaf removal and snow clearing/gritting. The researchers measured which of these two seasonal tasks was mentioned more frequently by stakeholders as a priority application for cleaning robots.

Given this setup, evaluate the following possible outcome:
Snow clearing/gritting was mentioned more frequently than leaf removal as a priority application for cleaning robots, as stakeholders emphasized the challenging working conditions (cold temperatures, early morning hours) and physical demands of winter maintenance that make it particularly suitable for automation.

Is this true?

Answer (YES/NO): NO